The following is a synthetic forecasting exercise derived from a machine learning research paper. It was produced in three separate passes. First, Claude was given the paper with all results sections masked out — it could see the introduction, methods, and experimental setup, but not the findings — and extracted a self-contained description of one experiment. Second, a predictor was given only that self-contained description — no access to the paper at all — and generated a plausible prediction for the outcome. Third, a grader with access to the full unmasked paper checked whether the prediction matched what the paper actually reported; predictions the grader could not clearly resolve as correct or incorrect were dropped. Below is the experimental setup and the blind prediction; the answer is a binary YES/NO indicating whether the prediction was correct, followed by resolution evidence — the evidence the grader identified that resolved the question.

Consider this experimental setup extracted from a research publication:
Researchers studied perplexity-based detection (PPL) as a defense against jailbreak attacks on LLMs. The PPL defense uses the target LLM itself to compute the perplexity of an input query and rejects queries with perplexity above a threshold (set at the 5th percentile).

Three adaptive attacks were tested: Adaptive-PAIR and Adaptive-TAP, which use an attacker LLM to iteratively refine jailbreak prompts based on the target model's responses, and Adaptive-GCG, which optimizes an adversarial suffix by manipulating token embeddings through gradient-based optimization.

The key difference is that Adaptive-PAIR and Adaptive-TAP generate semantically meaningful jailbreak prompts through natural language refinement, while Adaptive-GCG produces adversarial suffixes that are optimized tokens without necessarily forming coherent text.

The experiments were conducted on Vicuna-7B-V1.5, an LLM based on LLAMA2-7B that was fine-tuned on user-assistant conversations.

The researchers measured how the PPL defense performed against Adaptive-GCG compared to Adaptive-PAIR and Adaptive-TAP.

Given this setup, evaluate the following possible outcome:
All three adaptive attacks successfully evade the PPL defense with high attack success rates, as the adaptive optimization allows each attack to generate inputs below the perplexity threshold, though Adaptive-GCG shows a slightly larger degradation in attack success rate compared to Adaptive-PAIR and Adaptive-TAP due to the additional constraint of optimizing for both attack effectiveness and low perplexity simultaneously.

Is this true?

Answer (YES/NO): NO